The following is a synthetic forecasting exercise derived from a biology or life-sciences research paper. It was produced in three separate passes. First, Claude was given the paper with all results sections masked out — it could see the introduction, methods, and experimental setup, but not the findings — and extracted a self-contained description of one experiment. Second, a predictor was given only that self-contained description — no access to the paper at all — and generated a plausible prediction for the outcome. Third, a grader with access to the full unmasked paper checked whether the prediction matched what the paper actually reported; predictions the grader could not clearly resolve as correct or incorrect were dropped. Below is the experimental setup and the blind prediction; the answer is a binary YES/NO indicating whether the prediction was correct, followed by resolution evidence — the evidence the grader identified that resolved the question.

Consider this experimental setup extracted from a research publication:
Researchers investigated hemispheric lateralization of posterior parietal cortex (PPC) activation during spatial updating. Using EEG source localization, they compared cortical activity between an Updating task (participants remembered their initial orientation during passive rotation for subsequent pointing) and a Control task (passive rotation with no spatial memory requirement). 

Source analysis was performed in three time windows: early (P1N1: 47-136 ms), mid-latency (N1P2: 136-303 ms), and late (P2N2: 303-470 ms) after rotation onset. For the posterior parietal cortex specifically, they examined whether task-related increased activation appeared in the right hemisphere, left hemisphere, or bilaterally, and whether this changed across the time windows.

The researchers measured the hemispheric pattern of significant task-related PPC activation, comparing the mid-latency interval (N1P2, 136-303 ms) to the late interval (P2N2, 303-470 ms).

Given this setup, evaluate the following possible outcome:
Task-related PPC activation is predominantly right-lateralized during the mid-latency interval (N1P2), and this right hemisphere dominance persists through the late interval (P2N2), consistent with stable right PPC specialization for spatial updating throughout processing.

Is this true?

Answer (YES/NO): NO